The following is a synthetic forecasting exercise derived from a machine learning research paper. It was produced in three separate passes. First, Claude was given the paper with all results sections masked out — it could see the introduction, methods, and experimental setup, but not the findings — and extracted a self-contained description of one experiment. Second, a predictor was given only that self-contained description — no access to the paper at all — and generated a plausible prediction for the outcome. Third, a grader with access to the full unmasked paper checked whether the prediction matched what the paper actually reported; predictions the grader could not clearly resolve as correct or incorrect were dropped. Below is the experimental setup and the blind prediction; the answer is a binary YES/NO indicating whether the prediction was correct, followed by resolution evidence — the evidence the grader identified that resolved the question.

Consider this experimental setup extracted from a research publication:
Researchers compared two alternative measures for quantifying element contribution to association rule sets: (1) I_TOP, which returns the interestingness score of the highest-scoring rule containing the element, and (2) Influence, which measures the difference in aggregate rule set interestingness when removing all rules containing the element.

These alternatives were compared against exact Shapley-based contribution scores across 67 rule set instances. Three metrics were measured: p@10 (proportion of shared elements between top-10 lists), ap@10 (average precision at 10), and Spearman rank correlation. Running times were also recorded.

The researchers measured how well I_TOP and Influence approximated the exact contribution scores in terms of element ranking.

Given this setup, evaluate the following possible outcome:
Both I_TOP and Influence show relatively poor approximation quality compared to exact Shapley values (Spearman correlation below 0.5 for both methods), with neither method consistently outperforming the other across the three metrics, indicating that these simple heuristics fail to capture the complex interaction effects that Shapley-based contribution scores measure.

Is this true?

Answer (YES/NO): NO